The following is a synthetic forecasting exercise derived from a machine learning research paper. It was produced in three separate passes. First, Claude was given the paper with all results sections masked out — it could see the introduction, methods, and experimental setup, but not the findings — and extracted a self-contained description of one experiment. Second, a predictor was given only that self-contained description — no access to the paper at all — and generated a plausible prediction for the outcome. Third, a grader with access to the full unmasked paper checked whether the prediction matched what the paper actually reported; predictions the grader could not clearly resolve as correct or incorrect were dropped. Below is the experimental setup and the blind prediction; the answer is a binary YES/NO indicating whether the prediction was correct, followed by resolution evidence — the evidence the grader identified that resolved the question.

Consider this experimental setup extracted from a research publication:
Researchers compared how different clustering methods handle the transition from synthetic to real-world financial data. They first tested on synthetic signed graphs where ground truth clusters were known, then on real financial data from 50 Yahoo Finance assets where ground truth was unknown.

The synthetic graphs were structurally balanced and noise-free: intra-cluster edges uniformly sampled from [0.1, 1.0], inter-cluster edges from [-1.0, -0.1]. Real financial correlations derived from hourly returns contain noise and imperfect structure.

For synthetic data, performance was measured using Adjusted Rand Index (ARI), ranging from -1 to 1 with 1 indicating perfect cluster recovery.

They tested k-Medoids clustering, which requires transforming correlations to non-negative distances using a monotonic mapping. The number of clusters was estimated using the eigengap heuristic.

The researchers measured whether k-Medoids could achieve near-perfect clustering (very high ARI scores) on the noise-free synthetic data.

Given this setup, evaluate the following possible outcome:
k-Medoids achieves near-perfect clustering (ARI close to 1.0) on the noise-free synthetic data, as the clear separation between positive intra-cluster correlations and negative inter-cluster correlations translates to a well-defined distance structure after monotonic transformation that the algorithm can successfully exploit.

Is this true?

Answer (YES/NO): NO